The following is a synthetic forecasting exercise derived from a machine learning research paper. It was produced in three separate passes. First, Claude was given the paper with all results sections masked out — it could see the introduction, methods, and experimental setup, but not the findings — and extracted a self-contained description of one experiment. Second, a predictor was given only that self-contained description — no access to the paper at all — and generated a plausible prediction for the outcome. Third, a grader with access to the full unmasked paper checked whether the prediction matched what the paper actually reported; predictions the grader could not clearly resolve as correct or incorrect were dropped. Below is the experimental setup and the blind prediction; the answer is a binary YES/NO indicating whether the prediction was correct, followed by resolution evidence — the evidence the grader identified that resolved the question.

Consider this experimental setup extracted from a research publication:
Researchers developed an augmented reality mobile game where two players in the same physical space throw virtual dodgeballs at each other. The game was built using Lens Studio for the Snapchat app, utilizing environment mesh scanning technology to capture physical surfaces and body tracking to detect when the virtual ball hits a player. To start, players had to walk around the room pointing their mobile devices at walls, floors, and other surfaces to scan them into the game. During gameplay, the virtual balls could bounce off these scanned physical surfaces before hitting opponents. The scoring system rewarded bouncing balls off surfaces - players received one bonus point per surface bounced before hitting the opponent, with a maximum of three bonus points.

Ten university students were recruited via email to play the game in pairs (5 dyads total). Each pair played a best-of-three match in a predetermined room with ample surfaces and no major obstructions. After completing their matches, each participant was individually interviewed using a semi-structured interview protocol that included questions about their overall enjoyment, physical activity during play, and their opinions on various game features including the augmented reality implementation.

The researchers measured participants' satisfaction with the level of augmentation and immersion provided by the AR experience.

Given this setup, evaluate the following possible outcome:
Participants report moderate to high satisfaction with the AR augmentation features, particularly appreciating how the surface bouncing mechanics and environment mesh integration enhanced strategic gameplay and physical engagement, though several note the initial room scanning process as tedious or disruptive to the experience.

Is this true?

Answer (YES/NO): NO